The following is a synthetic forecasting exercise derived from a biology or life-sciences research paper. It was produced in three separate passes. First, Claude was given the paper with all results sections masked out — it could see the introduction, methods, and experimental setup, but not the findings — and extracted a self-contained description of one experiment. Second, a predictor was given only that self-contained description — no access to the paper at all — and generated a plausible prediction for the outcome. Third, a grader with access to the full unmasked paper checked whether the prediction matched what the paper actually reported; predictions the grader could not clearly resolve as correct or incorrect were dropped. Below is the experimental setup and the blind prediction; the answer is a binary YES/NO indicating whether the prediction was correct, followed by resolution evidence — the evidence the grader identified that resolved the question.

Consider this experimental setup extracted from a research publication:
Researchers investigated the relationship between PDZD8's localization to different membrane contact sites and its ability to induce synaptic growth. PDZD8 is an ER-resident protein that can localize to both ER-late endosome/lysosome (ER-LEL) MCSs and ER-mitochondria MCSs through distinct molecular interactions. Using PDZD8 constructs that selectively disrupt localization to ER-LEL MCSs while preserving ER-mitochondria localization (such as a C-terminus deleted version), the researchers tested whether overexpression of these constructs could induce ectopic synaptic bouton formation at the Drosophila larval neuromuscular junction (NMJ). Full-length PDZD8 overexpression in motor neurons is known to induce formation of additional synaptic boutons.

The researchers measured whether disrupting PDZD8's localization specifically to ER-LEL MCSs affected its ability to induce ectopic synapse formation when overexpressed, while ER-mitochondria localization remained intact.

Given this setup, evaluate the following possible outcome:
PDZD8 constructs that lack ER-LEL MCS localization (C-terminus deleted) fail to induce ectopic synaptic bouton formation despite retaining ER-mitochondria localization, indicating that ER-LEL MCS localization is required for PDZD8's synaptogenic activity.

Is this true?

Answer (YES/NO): YES